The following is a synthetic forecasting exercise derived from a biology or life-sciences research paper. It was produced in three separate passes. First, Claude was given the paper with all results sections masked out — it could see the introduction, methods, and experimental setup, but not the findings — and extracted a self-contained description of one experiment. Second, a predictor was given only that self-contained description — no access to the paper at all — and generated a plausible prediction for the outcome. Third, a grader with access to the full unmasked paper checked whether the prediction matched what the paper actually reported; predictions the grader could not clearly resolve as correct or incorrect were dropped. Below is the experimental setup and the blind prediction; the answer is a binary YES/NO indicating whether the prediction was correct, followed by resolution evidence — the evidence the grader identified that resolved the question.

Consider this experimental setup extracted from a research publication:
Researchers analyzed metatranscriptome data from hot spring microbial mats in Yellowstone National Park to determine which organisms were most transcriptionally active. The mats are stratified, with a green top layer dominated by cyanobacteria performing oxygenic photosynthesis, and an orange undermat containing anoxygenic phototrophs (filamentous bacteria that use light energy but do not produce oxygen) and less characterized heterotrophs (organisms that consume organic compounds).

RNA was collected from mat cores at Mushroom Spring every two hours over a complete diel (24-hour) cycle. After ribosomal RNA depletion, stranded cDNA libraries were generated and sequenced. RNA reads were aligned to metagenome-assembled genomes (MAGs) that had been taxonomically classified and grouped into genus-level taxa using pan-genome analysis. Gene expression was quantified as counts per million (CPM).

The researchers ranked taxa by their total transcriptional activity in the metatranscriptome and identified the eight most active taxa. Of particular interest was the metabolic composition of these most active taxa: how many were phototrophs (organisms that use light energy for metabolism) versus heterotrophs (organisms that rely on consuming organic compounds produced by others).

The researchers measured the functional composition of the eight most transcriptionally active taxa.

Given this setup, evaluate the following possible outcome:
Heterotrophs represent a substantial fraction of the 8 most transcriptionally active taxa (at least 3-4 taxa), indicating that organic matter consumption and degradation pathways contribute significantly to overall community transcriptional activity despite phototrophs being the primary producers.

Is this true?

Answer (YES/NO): NO